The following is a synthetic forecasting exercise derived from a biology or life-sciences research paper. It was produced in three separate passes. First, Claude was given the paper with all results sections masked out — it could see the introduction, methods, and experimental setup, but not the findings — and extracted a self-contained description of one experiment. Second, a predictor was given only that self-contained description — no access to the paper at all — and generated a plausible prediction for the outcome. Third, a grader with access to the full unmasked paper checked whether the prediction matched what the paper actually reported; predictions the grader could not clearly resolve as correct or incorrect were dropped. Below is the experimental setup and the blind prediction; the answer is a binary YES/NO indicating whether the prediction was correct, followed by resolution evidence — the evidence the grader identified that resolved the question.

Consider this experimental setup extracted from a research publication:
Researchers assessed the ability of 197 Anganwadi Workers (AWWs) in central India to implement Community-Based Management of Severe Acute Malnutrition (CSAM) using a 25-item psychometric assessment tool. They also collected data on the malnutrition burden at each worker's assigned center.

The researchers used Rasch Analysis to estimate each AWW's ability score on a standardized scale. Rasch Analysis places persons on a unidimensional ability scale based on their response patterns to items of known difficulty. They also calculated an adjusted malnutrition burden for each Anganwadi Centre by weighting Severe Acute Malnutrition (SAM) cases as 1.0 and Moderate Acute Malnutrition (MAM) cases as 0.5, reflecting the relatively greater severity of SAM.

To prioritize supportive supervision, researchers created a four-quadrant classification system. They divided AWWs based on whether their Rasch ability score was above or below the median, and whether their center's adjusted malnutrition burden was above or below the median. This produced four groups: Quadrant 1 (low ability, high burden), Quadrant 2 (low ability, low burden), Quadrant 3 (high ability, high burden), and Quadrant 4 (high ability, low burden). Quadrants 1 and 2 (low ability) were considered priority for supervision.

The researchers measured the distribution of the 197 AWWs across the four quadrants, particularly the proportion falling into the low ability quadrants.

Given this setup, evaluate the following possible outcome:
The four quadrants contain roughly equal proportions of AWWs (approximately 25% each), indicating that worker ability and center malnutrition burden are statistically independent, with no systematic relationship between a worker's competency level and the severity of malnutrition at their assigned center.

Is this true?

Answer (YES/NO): NO